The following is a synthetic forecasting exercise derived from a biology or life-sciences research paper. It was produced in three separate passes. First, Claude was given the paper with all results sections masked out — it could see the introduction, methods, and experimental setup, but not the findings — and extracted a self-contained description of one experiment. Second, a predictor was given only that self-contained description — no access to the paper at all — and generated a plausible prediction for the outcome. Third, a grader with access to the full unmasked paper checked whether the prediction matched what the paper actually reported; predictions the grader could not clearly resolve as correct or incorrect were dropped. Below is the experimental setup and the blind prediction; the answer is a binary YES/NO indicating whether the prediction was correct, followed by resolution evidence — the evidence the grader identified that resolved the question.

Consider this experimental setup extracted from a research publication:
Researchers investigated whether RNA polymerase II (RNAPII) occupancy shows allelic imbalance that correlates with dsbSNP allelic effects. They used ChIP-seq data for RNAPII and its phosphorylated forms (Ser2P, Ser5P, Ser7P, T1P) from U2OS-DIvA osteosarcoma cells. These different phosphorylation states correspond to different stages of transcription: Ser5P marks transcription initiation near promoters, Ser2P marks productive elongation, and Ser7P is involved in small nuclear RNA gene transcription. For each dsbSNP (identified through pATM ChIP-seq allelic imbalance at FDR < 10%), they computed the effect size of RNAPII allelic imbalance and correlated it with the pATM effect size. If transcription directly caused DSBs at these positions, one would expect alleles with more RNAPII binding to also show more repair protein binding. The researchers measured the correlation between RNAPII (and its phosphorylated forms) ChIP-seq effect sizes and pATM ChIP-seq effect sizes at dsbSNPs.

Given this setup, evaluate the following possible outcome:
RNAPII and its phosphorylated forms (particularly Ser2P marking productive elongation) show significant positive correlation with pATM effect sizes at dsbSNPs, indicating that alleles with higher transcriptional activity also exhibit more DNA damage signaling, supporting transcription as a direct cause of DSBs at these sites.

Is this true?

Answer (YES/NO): NO